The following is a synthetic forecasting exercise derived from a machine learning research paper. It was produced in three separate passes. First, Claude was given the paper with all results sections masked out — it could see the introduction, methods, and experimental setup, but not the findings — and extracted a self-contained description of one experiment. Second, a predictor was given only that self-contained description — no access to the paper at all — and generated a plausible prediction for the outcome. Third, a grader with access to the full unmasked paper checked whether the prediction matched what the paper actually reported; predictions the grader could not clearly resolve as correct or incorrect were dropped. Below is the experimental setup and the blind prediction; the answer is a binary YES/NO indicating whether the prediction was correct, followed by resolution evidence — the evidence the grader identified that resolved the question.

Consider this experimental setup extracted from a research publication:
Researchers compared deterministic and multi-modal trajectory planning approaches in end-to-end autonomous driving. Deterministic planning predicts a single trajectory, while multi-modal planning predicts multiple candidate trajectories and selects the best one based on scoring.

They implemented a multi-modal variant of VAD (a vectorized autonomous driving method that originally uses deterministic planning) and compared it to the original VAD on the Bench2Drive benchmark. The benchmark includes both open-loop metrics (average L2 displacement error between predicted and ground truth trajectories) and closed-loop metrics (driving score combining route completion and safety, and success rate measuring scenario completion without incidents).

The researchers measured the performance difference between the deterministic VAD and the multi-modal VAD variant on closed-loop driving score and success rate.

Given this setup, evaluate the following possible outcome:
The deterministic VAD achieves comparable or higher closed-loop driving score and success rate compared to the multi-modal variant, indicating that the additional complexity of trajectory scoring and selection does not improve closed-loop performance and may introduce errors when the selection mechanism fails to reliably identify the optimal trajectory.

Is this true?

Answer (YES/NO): NO